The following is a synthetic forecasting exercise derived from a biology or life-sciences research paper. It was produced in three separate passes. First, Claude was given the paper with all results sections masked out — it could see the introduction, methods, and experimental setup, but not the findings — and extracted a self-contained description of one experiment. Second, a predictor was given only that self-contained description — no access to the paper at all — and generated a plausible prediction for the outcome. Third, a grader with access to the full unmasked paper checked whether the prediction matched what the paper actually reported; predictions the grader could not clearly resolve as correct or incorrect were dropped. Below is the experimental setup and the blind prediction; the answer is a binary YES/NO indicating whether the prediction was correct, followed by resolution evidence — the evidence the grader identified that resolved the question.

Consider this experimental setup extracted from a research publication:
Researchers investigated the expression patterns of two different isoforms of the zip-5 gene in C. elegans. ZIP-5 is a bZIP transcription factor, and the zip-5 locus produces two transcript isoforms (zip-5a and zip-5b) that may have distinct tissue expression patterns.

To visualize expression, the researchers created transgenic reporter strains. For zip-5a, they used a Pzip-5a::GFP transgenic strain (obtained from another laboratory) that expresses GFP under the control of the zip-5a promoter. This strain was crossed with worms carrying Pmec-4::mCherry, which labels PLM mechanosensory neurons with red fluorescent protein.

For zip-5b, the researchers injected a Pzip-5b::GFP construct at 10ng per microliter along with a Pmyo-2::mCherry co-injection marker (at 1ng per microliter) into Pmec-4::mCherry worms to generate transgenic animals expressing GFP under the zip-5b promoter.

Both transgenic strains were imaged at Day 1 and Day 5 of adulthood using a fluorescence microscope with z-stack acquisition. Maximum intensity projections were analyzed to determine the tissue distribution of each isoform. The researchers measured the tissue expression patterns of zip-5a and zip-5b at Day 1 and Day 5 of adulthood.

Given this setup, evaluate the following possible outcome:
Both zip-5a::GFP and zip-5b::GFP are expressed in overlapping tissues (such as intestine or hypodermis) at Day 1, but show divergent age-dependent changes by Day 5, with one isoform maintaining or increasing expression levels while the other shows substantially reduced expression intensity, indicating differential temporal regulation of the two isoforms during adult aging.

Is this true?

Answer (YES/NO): NO